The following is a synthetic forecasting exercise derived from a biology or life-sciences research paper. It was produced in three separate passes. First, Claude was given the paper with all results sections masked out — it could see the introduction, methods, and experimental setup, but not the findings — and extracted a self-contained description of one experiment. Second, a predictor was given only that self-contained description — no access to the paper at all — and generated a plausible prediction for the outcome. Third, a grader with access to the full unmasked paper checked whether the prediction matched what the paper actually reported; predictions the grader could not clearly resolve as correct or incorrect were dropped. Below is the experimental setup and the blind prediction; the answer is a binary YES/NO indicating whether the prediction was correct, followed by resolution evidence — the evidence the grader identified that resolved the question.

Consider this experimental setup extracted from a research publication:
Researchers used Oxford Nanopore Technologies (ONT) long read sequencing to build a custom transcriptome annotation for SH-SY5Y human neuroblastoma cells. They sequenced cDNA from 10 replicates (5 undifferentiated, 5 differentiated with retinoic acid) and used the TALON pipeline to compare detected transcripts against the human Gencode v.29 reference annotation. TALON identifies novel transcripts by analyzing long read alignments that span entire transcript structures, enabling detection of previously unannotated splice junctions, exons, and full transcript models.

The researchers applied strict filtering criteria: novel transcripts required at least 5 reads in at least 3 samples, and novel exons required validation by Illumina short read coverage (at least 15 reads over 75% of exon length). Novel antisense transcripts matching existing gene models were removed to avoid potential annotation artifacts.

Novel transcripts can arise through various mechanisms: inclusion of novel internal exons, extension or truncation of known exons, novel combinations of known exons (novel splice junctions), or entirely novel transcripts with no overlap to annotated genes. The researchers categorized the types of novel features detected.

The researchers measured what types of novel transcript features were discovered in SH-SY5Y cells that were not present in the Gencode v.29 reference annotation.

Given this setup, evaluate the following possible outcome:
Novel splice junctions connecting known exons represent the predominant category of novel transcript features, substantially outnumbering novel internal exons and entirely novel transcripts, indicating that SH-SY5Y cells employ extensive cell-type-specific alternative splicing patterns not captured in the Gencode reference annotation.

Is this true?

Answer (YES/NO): NO